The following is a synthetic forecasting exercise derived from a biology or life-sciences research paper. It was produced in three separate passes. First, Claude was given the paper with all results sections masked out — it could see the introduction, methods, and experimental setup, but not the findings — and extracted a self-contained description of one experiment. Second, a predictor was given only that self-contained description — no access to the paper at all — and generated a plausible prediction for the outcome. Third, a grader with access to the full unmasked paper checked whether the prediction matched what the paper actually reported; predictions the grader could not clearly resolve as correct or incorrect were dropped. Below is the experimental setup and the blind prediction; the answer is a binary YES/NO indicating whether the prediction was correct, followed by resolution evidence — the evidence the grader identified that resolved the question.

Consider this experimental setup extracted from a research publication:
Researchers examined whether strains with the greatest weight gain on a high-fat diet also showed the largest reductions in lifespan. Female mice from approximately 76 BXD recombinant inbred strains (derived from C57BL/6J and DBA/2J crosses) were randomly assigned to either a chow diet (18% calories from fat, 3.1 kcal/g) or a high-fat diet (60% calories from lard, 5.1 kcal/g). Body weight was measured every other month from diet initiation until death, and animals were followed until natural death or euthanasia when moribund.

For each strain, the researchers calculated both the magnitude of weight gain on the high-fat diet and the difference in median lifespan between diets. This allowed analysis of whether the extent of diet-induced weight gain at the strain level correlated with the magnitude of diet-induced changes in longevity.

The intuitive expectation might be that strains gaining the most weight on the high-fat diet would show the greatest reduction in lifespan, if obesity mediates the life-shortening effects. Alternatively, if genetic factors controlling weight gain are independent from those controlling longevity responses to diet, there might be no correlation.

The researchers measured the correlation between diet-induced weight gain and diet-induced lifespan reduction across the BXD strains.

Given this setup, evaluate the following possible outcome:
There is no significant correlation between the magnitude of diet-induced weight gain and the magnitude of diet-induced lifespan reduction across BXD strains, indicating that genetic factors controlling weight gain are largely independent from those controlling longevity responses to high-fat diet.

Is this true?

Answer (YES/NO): YES